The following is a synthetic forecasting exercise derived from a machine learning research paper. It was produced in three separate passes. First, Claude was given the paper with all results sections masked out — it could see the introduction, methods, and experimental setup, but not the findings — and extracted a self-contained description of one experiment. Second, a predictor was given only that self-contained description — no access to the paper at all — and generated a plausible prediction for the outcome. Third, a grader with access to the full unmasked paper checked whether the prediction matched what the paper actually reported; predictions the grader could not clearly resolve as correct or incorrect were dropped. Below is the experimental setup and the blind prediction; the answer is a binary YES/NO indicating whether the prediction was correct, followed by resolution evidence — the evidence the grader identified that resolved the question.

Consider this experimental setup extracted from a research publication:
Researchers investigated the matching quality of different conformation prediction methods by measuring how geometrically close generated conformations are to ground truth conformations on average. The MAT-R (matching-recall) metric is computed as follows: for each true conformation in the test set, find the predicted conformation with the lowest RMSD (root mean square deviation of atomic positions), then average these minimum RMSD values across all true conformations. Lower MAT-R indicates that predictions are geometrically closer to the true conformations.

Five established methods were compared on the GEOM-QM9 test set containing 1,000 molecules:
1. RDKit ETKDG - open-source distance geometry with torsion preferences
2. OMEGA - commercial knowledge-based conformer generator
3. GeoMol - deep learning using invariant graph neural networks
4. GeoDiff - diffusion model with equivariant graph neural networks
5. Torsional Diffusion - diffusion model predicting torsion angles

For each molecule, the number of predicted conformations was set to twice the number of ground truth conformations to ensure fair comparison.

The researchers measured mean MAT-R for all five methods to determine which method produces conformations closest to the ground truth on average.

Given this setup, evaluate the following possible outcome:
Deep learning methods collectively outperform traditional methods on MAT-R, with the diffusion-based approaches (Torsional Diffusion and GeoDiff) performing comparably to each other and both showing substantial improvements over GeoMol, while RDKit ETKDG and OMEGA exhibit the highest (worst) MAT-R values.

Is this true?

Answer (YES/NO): NO